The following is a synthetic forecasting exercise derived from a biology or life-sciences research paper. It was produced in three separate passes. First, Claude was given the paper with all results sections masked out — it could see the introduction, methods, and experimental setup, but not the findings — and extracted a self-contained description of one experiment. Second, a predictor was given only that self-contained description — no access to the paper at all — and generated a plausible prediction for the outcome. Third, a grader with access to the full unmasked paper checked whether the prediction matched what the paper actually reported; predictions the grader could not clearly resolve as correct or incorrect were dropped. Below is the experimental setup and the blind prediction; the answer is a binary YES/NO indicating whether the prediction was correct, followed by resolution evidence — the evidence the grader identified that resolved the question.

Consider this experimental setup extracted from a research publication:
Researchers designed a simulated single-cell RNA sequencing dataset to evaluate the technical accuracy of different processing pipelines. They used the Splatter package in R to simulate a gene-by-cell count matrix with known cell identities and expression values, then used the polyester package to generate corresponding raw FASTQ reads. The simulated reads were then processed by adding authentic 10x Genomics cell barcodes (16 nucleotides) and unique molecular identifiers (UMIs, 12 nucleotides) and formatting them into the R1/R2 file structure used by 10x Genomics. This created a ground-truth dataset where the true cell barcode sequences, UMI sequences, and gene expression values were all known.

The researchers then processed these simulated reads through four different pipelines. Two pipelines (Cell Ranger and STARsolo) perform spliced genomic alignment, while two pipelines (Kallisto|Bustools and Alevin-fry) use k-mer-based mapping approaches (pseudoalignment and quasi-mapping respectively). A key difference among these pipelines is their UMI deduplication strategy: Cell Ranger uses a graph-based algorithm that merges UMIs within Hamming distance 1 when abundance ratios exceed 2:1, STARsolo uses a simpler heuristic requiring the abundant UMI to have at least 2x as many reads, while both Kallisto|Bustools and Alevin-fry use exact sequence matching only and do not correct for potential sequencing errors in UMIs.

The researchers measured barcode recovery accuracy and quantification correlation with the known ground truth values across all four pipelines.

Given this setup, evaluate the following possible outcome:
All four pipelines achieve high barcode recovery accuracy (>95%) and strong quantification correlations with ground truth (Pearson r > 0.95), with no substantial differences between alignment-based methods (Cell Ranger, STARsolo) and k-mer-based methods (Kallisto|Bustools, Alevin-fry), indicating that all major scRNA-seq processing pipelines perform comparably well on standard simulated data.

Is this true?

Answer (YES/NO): NO